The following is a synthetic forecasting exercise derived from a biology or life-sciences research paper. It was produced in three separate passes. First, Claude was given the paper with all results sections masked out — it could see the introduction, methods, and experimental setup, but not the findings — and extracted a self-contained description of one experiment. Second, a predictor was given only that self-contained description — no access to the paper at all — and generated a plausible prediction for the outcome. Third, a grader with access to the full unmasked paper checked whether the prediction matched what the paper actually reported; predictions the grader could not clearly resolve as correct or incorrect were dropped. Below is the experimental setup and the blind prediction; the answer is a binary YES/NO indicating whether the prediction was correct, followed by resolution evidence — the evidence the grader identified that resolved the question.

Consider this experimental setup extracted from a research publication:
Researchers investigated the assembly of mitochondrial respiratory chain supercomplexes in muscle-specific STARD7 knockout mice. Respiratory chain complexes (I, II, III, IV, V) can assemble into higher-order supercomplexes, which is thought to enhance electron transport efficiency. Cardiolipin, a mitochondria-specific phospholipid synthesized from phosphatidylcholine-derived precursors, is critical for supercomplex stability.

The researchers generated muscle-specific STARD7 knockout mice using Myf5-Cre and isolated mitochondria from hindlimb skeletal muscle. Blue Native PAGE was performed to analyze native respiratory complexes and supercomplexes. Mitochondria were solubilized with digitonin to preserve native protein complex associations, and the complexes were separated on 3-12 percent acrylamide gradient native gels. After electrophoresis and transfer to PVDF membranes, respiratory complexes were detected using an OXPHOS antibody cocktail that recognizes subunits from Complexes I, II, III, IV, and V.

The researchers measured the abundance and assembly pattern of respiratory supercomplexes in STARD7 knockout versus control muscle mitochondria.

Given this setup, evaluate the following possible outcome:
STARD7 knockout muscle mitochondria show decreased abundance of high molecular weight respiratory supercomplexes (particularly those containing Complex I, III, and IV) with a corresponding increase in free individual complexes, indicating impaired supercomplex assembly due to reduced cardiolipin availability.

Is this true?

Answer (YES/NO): NO